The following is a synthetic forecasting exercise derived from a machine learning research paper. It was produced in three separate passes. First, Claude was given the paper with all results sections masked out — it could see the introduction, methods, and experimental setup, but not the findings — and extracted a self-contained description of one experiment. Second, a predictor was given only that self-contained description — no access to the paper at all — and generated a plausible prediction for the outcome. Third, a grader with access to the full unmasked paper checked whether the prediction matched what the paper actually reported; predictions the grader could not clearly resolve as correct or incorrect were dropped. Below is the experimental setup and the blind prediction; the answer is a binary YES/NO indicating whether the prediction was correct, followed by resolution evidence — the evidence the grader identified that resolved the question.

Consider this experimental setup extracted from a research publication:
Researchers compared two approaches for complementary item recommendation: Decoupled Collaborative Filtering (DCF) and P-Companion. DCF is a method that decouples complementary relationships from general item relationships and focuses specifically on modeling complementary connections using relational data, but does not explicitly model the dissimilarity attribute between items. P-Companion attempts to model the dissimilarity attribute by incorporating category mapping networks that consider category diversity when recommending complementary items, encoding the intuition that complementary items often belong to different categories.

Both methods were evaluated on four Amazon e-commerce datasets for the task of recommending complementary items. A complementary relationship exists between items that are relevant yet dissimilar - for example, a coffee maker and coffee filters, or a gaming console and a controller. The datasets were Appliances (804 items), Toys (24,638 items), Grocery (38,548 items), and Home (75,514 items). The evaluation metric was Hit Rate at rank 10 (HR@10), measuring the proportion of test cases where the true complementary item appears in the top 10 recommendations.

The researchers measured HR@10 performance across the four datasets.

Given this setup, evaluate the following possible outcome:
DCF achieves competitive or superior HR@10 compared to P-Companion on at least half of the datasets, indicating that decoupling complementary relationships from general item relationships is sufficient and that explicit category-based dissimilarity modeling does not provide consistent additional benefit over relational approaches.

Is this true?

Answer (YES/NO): YES